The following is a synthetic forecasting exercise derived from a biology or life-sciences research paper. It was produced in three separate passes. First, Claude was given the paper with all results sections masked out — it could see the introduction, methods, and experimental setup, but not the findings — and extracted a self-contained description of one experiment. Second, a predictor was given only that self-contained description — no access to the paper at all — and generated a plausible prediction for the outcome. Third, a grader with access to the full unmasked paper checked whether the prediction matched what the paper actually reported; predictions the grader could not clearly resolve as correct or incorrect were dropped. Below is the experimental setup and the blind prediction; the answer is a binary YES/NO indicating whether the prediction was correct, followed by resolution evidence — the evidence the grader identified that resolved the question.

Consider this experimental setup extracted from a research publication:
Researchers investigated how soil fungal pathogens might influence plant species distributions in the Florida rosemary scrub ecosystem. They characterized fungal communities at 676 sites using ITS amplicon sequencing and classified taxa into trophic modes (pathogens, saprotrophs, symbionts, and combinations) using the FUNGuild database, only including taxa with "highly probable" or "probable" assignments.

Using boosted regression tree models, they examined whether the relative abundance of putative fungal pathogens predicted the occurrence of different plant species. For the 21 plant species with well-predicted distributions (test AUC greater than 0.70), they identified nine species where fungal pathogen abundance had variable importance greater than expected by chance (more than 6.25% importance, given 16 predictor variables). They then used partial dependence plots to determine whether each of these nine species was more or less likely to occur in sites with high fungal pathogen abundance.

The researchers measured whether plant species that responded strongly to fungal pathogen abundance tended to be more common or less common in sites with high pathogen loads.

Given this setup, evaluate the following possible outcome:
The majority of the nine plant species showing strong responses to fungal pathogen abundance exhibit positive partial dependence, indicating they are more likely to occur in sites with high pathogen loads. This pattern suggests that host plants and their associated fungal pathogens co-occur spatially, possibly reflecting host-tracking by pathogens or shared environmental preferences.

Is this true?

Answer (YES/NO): YES